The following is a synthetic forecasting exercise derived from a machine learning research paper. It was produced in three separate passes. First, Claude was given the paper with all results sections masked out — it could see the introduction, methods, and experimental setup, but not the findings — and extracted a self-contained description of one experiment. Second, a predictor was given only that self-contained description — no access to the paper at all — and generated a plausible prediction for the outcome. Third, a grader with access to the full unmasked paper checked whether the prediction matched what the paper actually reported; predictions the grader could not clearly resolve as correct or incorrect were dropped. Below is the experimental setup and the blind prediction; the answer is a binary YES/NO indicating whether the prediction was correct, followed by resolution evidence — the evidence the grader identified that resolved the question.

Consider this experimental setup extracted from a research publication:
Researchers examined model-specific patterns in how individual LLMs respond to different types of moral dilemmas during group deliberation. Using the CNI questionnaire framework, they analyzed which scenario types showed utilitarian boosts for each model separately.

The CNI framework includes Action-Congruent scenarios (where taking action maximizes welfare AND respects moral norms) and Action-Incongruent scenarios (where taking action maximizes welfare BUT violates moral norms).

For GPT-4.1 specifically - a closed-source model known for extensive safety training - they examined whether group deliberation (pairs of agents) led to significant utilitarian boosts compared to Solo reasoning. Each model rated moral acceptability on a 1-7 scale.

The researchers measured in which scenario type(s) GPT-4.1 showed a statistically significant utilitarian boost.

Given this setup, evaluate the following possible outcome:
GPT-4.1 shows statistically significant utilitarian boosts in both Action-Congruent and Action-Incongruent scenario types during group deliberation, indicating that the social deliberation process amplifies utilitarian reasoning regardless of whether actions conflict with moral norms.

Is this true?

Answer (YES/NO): NO